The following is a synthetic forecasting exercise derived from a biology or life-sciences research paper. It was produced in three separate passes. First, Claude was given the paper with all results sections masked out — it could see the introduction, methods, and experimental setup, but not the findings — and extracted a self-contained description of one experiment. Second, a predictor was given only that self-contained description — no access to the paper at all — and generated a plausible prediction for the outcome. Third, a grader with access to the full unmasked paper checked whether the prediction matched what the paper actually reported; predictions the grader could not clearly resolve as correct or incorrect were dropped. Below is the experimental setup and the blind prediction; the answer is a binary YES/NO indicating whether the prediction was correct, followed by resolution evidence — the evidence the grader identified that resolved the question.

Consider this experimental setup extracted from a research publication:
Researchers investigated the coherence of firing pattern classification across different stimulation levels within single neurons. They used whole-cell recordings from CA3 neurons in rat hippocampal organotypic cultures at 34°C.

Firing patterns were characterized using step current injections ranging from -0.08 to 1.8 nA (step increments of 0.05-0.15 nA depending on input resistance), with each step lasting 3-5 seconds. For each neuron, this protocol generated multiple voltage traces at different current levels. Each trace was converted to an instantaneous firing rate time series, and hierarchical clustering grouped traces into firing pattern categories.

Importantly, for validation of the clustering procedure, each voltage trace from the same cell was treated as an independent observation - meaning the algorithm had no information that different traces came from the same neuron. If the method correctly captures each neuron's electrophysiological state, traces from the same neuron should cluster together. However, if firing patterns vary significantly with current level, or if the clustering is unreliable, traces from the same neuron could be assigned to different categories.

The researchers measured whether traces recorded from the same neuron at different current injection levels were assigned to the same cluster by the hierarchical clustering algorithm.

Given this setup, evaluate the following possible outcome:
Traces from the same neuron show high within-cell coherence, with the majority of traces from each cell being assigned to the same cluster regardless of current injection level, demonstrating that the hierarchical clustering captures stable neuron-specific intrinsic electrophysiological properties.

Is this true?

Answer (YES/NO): YES